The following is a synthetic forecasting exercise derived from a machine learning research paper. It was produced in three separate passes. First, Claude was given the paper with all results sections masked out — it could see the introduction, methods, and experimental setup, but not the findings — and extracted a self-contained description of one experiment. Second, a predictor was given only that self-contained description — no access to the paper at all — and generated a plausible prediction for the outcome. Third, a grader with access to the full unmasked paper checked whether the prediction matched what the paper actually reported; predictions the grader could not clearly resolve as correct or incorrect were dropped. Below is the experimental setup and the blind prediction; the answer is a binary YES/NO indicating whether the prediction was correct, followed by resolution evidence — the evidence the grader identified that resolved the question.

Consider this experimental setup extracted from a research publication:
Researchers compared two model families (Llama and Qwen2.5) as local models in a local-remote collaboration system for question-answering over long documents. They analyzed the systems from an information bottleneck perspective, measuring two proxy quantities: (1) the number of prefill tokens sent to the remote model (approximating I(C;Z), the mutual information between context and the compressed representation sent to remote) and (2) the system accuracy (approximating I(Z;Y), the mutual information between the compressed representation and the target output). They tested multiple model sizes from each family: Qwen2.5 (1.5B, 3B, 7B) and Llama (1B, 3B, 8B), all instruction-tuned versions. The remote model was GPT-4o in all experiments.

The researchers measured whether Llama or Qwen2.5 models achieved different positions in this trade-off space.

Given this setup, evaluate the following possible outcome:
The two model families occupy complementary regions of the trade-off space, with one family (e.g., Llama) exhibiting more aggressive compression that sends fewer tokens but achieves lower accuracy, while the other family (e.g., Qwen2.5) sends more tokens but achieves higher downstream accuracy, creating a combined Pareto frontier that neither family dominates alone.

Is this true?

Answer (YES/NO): NO